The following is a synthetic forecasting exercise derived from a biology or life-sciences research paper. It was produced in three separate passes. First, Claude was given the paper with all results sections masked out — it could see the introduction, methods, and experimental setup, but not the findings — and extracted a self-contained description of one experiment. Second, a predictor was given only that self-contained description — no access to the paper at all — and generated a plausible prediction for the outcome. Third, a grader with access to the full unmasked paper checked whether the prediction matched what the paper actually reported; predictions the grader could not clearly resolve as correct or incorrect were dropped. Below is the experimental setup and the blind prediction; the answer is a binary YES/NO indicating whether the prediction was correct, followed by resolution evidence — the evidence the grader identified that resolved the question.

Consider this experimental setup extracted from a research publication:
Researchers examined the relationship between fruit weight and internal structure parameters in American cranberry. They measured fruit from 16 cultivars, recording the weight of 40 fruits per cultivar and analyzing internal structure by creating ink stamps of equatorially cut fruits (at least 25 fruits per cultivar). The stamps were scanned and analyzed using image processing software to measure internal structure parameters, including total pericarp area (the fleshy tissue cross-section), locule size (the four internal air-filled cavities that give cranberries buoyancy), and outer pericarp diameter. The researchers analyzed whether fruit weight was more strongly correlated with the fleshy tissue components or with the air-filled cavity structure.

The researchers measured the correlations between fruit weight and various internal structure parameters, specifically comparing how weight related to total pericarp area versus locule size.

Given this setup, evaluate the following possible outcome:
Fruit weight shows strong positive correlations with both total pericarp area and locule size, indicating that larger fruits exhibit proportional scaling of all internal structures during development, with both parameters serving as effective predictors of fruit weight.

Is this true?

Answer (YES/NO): NO